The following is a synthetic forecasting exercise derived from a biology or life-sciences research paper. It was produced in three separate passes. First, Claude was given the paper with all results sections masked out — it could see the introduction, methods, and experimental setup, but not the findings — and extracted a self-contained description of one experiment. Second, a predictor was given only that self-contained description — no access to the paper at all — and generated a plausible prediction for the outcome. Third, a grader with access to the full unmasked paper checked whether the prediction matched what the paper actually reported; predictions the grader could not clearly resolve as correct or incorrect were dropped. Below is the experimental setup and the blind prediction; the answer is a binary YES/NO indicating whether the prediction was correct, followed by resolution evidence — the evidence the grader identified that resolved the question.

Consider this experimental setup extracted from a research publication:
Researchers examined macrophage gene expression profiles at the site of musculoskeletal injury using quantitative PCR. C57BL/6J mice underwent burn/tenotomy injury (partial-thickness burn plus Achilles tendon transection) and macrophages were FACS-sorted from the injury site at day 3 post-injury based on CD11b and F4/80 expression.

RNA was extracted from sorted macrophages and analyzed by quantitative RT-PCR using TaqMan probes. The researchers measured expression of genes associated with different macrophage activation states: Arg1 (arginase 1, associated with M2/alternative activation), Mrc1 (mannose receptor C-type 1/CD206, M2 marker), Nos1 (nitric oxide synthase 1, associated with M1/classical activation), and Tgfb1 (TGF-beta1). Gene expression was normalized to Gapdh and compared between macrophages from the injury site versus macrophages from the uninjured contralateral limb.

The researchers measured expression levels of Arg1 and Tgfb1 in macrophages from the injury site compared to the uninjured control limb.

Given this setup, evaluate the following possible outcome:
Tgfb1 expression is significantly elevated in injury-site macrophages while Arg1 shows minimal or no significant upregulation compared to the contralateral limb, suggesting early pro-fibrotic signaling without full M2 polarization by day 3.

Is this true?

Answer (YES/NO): NO